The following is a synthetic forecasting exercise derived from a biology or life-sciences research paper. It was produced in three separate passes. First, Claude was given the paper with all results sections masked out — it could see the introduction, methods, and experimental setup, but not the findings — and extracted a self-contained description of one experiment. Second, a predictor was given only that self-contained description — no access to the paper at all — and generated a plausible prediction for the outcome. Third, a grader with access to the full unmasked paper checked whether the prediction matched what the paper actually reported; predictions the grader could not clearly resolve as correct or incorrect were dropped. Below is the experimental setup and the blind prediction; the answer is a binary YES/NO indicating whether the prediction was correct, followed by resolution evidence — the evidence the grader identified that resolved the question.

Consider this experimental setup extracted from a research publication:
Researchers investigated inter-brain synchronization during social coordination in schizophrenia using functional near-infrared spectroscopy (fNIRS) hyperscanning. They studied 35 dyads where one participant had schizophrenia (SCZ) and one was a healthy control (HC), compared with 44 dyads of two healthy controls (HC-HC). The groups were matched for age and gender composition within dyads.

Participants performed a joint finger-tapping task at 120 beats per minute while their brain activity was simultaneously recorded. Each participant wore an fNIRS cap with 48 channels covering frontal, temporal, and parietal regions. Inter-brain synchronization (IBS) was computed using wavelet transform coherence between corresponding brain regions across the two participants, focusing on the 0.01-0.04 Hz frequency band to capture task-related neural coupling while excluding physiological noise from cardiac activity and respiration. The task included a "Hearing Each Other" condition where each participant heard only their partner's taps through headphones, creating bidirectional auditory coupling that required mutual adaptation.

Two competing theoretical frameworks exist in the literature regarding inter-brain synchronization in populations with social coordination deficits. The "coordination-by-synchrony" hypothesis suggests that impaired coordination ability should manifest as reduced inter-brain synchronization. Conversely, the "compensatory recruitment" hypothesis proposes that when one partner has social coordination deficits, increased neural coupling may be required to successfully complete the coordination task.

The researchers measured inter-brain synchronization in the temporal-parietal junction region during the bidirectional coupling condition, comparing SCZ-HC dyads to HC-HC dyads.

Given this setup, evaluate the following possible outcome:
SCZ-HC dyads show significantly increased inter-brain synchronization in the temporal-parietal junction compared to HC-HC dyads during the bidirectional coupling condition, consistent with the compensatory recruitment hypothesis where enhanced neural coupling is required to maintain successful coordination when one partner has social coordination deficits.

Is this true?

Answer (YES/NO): NO